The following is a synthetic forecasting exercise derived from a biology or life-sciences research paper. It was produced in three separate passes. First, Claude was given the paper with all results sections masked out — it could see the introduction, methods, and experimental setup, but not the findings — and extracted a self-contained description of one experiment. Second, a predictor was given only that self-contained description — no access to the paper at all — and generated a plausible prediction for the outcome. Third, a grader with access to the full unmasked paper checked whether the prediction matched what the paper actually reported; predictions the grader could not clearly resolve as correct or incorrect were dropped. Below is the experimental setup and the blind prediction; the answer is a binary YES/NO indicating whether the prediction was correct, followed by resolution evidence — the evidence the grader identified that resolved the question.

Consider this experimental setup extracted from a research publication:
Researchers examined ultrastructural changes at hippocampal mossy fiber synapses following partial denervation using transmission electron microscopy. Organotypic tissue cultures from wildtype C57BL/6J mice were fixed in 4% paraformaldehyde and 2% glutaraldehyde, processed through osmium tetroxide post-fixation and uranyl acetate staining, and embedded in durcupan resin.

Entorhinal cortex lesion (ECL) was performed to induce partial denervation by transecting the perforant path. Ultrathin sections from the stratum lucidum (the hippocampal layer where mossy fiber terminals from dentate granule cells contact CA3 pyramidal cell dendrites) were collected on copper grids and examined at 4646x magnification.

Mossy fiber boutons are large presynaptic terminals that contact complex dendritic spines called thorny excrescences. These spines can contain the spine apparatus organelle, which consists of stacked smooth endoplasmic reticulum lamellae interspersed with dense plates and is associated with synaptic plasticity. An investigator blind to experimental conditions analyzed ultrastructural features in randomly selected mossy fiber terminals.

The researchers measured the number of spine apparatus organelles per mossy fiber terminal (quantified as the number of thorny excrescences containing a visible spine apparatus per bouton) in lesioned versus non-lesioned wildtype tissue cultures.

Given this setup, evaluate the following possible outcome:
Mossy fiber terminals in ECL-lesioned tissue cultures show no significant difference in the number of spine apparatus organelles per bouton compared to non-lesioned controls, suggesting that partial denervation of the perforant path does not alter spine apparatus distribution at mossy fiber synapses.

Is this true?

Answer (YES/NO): NO